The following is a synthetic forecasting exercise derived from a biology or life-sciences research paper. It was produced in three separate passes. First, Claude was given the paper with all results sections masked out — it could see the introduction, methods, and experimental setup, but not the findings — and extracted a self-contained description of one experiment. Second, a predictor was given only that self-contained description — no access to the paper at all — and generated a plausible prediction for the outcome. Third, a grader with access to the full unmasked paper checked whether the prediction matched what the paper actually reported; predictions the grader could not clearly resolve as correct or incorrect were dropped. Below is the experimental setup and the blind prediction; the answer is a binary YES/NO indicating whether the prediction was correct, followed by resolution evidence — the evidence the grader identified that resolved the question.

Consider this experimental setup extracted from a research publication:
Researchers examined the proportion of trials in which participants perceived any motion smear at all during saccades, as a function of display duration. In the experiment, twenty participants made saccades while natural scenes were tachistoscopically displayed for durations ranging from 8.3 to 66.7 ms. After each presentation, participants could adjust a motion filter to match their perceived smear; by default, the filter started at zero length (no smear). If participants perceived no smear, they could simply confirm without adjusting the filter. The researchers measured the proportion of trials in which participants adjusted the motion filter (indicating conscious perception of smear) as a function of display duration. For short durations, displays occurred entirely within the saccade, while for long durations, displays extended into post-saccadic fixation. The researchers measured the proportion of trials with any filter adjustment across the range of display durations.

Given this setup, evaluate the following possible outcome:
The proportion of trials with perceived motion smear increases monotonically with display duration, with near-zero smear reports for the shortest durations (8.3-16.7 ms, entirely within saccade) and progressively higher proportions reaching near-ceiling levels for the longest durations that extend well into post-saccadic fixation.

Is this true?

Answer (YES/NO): NO